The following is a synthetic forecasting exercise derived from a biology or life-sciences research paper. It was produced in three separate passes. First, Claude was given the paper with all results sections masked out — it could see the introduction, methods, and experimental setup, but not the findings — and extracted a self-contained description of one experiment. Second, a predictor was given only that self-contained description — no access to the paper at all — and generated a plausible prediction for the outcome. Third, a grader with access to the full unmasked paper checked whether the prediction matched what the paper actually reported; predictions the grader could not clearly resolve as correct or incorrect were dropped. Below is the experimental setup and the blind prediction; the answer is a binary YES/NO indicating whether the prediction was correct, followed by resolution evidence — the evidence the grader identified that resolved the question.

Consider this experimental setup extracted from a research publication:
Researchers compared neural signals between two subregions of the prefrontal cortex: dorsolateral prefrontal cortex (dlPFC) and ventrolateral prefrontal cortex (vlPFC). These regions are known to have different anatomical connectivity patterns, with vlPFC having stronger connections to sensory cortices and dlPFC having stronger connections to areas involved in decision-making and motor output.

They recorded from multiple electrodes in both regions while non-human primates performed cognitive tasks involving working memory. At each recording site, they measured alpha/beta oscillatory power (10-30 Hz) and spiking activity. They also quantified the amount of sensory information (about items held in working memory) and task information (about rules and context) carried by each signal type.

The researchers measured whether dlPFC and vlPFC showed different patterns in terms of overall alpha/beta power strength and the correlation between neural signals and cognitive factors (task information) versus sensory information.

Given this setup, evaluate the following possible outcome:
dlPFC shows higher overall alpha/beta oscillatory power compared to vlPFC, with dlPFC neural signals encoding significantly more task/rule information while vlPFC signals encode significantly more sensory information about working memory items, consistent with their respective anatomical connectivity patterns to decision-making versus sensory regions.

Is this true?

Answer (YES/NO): YES